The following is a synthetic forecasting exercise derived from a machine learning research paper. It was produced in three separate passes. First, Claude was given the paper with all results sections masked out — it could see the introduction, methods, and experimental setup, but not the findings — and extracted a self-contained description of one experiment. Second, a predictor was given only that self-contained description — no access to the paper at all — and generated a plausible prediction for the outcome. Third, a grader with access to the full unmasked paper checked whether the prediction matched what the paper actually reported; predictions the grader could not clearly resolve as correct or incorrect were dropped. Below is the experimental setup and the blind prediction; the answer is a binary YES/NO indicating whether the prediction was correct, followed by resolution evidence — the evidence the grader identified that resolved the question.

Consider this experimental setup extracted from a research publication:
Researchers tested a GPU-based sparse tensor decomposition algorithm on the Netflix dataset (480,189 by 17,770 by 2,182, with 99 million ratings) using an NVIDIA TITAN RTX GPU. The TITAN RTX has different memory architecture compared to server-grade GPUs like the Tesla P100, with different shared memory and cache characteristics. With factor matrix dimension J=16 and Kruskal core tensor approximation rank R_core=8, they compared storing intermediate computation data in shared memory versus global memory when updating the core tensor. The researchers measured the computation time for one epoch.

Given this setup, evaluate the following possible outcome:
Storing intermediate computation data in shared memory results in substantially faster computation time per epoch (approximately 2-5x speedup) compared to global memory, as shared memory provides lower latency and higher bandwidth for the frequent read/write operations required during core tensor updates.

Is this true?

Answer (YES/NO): NO